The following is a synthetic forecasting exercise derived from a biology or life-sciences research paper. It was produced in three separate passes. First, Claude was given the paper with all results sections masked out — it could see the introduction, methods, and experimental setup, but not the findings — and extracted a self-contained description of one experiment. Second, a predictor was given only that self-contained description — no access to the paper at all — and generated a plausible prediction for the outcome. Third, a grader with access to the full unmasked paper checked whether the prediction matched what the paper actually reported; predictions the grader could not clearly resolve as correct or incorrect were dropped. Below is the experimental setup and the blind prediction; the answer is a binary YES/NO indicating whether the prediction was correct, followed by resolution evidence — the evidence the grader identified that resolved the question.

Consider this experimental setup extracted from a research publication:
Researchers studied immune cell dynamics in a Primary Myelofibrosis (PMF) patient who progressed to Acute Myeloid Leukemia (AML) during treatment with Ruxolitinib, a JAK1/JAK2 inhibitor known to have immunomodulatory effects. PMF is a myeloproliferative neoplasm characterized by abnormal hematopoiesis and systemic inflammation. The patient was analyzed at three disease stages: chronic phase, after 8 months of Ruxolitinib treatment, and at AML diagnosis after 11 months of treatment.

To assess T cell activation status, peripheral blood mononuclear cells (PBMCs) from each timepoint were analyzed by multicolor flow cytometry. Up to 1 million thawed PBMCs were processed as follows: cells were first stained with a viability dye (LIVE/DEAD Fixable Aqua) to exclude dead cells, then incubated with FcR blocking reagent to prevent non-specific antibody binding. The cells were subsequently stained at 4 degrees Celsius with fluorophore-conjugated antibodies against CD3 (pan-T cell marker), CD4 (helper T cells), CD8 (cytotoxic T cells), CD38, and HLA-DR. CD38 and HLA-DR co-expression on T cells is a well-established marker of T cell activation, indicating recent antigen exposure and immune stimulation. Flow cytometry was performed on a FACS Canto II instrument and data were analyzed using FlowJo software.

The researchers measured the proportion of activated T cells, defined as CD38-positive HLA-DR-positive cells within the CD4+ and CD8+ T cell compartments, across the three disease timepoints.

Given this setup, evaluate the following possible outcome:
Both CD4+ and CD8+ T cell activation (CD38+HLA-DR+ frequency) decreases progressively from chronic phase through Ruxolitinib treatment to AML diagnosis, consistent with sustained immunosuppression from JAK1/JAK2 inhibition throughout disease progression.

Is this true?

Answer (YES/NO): YES